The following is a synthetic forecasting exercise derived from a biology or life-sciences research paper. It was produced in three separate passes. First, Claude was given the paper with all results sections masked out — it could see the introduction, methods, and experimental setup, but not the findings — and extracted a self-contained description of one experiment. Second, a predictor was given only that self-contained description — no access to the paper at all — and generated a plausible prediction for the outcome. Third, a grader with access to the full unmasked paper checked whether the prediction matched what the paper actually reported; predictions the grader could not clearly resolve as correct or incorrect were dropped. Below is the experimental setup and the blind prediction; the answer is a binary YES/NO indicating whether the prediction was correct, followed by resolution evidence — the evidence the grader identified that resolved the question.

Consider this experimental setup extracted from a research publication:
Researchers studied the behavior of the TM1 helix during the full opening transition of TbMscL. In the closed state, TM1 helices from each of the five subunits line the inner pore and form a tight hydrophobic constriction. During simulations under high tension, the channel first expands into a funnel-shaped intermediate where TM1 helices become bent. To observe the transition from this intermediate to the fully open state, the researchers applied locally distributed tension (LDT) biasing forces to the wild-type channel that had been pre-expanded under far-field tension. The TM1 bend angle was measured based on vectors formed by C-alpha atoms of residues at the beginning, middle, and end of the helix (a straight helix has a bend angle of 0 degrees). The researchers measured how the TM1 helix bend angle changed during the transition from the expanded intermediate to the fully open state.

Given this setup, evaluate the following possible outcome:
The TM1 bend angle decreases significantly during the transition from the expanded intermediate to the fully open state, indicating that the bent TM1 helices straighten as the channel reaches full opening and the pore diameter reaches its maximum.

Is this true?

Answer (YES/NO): YES